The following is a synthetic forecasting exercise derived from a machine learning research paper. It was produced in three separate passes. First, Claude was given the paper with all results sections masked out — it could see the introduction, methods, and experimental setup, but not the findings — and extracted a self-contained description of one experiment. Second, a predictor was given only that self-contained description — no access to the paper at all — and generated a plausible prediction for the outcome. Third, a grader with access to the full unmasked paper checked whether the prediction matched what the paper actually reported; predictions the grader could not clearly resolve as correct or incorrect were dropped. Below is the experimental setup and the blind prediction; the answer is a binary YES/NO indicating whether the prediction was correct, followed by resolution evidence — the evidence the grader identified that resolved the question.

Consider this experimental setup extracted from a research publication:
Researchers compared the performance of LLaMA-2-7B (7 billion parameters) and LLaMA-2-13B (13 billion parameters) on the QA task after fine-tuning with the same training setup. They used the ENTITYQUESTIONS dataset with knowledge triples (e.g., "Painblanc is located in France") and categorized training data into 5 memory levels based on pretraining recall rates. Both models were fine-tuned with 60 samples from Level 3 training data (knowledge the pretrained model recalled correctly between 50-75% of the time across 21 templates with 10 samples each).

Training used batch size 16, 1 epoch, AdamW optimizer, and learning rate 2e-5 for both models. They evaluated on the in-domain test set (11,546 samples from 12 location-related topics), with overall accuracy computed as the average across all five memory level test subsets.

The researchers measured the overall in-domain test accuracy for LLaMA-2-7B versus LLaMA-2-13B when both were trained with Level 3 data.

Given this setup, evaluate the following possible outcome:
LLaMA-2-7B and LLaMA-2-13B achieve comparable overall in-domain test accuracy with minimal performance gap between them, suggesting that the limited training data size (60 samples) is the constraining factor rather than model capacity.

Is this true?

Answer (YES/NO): NO